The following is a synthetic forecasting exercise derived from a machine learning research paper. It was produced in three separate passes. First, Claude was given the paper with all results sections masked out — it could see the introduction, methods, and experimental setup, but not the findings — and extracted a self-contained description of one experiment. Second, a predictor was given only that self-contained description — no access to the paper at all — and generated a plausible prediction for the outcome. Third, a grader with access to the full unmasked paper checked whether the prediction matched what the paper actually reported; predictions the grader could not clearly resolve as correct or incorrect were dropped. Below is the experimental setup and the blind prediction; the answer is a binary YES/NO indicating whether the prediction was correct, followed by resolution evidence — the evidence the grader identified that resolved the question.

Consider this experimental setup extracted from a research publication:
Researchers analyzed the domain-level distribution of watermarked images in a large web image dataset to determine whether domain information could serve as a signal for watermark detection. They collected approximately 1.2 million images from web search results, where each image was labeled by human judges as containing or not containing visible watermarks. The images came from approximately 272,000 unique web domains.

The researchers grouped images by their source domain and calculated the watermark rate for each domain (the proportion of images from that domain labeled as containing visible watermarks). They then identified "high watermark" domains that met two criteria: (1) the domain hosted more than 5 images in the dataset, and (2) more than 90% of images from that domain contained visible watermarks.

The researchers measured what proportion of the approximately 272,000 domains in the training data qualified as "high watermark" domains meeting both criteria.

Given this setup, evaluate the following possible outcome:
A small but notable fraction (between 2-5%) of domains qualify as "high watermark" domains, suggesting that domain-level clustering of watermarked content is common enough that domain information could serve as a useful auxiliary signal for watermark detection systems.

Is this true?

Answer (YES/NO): NO